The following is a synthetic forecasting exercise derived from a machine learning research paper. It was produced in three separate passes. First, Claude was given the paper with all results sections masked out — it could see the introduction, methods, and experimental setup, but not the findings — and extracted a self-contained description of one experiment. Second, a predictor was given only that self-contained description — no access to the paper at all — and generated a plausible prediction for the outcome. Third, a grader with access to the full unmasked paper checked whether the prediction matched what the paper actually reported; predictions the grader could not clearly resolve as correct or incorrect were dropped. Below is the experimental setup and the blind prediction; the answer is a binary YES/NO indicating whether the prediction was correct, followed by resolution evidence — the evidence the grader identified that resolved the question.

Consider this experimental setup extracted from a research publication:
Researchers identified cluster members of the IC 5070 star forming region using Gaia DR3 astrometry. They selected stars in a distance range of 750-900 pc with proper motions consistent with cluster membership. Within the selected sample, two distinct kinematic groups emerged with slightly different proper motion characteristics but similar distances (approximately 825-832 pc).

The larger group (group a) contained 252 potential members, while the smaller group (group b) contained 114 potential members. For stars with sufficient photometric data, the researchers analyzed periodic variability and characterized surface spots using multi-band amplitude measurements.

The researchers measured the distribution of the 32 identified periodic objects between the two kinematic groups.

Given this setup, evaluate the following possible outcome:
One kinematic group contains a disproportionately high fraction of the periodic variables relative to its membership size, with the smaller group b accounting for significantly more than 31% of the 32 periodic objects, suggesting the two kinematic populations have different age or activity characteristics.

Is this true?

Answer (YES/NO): NO